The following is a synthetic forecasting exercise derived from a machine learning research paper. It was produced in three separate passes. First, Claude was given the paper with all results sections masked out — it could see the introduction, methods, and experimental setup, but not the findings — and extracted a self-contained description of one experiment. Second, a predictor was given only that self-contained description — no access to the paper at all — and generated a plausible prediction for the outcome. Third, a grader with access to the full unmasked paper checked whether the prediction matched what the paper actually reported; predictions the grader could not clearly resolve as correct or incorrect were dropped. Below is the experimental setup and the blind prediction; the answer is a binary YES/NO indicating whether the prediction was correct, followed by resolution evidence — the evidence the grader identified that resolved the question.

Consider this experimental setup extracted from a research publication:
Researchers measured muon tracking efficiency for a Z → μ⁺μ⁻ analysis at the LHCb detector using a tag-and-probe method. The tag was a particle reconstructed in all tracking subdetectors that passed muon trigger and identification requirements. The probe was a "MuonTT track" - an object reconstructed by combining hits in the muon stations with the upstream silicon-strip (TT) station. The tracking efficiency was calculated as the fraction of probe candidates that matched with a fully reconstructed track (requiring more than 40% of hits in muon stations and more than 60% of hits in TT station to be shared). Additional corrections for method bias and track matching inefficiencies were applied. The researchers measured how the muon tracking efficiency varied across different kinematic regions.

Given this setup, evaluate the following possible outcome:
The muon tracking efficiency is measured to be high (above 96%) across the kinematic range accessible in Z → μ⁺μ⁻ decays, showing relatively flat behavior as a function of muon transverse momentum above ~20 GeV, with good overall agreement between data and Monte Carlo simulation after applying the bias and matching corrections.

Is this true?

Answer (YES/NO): NO